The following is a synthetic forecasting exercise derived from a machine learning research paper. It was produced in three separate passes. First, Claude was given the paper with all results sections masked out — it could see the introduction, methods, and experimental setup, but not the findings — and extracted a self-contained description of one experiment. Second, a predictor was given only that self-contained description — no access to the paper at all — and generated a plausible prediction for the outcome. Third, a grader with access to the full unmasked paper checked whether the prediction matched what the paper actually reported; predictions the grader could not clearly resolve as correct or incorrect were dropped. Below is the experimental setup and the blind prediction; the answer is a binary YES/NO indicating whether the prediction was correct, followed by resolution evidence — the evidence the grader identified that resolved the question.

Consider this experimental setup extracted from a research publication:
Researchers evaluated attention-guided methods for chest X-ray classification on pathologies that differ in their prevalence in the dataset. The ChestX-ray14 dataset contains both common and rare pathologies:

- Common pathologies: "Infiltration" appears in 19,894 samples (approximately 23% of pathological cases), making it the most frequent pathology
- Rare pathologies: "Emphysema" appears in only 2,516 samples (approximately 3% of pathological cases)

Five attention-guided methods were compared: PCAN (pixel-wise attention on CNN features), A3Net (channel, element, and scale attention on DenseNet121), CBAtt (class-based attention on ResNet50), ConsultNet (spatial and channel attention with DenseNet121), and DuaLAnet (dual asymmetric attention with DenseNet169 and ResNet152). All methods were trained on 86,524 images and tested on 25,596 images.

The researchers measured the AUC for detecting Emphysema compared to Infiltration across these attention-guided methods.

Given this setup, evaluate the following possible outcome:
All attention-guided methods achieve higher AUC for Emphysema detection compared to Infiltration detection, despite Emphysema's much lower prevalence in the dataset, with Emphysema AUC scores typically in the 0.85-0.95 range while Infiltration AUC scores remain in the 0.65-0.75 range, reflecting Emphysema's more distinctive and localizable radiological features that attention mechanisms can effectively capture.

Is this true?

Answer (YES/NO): YES